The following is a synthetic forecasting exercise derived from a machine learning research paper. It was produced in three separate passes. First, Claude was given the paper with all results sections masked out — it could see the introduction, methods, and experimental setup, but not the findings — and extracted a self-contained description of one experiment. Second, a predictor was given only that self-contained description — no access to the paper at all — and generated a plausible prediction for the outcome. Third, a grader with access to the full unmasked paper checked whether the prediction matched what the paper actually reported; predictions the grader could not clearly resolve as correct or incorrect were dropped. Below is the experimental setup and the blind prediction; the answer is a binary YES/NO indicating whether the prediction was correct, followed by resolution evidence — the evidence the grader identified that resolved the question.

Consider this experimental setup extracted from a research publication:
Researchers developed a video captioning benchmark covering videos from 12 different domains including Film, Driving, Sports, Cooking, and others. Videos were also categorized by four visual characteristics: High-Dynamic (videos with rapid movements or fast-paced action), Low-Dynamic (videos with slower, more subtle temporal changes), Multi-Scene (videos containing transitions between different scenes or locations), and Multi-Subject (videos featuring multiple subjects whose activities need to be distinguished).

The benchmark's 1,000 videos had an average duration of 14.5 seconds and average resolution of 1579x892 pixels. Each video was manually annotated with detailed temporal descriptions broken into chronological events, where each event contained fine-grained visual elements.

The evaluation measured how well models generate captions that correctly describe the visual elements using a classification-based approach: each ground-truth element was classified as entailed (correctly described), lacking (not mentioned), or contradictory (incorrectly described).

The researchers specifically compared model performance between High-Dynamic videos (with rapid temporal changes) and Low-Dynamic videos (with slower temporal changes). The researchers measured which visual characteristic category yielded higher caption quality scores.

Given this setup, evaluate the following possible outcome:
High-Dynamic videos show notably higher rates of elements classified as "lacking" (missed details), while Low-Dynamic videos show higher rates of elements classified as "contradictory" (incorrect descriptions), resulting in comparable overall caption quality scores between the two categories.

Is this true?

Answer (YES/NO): NO